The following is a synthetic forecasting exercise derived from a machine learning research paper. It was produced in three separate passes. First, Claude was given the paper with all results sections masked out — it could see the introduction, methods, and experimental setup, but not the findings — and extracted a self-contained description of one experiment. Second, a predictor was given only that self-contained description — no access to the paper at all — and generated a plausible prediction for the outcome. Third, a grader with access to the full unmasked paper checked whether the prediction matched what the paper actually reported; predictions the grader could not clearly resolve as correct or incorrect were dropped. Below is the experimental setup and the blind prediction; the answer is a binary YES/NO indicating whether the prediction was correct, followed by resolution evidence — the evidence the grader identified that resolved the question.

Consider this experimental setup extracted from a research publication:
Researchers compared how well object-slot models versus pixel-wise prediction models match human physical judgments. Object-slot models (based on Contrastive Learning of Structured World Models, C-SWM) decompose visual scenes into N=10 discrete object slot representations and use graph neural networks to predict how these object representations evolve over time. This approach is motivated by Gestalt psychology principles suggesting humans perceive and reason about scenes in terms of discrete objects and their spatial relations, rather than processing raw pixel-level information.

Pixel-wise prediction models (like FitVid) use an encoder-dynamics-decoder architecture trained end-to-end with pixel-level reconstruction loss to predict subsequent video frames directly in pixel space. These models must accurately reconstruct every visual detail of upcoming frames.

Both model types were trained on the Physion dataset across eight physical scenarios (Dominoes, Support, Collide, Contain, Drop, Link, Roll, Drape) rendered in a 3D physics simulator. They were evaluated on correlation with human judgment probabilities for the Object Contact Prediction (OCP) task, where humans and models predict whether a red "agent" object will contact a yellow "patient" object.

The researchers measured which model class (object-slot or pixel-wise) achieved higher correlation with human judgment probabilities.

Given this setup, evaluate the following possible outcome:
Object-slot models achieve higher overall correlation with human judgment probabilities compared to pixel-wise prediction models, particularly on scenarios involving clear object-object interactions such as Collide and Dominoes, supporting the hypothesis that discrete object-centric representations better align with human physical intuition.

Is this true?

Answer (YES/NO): NO